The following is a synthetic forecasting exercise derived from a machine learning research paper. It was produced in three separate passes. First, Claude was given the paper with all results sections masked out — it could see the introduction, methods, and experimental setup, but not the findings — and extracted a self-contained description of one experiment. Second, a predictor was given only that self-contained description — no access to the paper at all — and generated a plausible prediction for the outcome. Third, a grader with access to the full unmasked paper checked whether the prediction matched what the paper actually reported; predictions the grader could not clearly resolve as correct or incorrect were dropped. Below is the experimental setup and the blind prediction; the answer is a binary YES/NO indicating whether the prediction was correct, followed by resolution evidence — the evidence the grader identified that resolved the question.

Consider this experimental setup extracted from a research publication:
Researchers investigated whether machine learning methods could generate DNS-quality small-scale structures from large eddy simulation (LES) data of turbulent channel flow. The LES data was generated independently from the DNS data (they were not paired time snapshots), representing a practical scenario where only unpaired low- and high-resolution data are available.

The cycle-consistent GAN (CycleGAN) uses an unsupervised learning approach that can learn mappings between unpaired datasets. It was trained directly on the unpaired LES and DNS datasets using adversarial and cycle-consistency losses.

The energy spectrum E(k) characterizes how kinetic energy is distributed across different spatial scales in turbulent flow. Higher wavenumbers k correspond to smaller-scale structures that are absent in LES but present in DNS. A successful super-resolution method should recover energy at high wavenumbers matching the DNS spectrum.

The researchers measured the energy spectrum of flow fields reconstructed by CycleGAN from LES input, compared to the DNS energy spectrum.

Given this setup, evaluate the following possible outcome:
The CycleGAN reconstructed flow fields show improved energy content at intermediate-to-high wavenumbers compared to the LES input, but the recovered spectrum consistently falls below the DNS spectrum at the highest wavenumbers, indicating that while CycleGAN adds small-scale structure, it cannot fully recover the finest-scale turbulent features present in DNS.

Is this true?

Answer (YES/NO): NO